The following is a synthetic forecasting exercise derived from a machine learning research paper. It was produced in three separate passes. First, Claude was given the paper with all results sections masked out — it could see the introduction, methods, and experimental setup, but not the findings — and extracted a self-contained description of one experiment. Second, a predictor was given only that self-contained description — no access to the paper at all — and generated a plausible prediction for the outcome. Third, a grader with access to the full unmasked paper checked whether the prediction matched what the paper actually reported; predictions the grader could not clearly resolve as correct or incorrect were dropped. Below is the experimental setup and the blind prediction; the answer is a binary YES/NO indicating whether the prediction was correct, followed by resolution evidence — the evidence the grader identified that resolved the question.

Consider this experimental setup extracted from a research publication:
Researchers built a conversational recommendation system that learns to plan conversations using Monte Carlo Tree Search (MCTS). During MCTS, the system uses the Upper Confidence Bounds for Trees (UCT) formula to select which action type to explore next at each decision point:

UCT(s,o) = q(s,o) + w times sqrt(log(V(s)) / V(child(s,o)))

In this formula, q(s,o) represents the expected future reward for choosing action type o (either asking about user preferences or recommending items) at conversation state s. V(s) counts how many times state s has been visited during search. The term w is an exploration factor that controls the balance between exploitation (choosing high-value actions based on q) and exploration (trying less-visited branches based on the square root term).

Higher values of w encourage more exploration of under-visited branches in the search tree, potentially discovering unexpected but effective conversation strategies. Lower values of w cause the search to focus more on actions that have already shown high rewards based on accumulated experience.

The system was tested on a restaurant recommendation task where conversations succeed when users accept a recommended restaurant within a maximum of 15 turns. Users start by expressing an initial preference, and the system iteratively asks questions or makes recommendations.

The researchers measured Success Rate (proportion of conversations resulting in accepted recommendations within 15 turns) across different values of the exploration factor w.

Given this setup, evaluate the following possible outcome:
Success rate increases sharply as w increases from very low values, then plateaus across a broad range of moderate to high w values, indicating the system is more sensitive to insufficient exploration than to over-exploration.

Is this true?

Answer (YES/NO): YES